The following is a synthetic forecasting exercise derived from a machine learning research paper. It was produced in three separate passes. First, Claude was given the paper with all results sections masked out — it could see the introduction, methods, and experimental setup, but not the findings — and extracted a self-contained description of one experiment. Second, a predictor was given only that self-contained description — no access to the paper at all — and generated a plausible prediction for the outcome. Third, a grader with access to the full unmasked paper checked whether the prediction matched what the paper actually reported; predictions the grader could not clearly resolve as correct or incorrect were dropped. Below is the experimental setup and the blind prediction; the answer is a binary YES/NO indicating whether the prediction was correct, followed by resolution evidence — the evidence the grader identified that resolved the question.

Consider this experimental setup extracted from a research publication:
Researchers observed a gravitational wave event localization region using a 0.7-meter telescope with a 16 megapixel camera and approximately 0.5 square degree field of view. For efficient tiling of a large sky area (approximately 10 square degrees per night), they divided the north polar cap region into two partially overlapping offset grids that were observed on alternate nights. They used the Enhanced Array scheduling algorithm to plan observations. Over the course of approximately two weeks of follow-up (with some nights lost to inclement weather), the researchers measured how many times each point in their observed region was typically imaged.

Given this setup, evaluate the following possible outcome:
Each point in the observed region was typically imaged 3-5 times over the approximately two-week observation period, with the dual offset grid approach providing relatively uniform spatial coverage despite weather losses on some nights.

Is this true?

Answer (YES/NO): NO